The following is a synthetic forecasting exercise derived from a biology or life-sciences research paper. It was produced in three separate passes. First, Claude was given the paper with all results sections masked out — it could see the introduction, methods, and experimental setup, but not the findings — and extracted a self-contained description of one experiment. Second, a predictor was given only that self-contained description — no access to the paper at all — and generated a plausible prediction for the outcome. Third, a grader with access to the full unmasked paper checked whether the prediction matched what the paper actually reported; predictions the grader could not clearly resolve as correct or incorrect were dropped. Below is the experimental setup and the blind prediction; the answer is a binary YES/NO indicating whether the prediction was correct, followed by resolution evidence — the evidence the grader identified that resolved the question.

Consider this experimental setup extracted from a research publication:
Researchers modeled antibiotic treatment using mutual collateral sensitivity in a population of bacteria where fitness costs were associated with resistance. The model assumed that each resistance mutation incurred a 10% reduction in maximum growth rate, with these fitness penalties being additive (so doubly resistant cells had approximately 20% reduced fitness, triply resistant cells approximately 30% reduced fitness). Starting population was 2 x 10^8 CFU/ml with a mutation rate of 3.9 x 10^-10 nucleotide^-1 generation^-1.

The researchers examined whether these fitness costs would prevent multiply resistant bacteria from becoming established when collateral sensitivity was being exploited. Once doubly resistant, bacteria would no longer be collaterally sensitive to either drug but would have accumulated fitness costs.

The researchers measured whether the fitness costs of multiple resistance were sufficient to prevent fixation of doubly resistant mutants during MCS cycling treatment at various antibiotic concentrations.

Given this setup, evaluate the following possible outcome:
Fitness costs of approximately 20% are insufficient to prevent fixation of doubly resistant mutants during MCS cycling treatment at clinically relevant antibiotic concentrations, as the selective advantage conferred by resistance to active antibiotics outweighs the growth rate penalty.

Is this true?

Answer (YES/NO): YES